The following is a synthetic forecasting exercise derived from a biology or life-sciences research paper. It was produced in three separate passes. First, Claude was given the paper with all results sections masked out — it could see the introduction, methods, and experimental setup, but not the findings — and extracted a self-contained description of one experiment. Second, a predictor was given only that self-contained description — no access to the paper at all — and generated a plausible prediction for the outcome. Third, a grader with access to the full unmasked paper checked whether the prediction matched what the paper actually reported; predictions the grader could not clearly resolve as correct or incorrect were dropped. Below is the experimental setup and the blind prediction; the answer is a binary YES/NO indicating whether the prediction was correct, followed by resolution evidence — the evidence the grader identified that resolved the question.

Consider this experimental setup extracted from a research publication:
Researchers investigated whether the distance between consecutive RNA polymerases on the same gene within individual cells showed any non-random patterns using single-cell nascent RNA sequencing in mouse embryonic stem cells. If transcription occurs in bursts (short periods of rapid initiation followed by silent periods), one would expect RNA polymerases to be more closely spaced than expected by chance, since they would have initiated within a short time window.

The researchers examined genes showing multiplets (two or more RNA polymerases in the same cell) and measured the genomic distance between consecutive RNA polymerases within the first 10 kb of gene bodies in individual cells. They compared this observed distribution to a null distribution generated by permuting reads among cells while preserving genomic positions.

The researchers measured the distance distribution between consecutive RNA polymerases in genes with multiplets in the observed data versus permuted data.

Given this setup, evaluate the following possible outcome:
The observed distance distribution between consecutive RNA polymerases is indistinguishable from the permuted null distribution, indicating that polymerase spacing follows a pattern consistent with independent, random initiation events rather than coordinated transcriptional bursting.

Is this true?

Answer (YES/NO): NO